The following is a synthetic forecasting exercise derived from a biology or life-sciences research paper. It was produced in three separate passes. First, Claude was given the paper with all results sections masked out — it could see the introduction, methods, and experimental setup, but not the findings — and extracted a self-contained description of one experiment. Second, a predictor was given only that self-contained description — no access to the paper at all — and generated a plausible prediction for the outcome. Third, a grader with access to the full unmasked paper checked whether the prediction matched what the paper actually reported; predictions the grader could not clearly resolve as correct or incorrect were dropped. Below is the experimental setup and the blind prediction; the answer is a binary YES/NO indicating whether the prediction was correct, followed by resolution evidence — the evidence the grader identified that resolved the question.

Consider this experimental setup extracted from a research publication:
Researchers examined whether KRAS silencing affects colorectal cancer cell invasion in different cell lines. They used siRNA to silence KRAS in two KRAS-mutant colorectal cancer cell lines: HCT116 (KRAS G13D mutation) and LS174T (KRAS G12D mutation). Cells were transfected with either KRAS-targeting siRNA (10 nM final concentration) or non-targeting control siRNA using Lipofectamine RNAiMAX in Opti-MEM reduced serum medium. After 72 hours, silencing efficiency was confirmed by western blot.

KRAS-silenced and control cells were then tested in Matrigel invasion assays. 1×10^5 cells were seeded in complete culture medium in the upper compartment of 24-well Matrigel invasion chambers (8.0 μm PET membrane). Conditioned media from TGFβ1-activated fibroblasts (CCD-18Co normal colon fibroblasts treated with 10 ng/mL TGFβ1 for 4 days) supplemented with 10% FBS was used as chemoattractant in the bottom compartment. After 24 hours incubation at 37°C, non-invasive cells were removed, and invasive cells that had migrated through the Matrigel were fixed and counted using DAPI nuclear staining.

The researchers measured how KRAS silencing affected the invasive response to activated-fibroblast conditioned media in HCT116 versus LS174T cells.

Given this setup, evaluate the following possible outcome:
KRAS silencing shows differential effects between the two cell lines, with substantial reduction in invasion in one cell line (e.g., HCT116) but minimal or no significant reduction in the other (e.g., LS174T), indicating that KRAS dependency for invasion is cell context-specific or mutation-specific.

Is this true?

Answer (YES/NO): NO